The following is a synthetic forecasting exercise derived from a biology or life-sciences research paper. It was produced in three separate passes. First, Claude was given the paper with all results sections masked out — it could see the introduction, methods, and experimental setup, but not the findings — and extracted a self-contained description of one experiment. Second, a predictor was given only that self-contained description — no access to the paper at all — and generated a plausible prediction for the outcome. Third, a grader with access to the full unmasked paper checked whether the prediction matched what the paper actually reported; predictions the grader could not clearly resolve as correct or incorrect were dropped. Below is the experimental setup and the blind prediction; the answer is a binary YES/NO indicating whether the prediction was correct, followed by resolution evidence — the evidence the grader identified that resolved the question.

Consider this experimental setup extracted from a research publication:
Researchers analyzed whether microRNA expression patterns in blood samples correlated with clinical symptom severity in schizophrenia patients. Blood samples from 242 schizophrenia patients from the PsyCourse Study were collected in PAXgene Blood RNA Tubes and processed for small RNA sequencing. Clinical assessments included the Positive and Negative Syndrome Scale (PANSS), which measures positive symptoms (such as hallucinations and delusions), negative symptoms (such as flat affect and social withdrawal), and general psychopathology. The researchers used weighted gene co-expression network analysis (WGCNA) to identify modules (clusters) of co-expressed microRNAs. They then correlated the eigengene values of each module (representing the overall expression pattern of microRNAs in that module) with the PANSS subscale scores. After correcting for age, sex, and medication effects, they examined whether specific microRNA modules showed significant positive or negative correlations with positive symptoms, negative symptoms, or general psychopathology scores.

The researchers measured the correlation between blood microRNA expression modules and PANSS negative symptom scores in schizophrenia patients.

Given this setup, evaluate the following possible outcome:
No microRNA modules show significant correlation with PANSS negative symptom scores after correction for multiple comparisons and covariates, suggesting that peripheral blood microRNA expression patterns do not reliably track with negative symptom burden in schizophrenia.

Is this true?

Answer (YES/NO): NO